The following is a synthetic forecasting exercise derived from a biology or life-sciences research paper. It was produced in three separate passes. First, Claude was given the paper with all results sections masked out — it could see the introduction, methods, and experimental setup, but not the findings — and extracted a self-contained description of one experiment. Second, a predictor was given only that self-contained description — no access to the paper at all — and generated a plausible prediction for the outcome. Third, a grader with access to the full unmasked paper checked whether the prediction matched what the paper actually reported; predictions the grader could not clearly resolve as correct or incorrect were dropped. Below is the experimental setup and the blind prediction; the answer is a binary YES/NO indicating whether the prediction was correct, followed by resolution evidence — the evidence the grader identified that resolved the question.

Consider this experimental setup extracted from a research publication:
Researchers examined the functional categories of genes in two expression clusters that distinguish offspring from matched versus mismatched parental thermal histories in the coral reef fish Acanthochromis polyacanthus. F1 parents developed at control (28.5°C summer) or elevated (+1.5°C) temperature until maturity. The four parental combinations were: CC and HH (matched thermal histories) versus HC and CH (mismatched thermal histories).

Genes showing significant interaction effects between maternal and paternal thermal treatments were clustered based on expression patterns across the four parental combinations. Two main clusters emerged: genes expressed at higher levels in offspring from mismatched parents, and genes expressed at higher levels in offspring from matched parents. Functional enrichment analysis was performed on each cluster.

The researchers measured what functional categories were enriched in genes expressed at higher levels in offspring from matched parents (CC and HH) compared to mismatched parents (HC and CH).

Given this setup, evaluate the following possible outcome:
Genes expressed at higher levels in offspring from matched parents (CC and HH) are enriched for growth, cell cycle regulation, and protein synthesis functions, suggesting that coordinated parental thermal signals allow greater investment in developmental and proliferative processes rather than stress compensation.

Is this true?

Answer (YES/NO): NO